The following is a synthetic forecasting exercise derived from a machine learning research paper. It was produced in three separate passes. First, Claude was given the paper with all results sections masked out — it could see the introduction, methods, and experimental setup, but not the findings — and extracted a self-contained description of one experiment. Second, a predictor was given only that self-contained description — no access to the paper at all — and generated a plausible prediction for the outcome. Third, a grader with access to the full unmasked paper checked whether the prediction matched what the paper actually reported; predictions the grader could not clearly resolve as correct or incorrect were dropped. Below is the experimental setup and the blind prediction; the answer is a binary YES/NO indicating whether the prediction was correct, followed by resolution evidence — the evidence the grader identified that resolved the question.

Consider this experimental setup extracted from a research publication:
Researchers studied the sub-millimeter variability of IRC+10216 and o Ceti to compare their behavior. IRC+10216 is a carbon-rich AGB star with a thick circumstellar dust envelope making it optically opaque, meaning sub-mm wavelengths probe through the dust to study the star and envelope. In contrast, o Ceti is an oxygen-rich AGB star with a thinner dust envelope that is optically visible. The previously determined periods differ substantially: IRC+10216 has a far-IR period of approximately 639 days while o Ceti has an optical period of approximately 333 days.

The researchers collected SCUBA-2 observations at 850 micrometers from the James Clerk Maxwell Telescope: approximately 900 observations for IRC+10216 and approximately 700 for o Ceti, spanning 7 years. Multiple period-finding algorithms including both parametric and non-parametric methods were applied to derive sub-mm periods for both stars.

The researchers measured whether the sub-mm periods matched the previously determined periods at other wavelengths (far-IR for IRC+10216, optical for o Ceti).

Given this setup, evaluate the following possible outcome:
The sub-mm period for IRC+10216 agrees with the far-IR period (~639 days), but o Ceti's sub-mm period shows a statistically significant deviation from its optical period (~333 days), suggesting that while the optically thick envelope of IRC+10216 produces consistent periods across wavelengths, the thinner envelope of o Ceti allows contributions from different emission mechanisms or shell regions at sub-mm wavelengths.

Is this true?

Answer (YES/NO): NO